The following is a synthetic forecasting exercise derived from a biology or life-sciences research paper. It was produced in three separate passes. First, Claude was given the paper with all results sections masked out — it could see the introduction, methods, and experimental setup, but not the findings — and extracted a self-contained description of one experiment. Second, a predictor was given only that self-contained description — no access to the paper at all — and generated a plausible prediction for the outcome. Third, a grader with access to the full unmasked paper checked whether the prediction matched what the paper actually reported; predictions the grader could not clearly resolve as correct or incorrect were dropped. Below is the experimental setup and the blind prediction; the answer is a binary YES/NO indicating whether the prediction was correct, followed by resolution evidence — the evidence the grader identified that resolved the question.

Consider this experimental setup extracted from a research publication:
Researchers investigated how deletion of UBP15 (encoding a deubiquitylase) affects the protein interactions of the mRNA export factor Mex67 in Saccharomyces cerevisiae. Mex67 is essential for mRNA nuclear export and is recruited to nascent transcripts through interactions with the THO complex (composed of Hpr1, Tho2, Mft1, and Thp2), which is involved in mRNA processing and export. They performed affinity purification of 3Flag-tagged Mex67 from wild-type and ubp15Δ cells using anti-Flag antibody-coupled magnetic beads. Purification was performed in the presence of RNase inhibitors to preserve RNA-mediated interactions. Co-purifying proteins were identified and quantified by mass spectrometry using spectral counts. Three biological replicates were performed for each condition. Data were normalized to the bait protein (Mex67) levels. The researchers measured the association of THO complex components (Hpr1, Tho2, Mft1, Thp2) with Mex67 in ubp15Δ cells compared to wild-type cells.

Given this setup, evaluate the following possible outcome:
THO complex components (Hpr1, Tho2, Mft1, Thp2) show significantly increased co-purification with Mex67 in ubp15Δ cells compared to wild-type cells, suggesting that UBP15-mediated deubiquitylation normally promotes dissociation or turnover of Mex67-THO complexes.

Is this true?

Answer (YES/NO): NO